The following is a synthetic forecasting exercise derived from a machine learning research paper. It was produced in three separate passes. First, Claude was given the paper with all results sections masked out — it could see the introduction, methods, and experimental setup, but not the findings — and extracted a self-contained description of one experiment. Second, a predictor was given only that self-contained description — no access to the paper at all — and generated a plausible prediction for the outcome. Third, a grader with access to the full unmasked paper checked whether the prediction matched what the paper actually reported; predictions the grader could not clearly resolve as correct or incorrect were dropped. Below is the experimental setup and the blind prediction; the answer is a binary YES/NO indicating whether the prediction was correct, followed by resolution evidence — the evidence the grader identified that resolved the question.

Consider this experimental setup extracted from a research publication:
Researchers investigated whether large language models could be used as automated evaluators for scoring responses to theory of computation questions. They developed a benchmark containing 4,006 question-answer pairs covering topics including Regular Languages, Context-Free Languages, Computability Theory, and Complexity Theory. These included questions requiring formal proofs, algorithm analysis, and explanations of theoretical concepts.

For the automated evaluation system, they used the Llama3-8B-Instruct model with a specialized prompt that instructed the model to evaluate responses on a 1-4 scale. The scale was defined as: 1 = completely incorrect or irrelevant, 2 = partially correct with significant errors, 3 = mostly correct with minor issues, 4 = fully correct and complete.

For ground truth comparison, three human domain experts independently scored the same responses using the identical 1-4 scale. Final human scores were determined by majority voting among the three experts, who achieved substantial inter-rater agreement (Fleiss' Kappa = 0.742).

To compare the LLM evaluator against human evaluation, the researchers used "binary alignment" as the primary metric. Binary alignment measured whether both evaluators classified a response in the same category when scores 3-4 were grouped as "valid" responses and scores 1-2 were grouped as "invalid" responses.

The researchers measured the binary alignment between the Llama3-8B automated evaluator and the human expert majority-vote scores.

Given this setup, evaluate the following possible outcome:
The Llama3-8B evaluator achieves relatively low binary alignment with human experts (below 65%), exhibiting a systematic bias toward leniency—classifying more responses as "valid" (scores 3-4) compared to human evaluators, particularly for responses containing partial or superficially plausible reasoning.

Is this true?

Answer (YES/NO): NO